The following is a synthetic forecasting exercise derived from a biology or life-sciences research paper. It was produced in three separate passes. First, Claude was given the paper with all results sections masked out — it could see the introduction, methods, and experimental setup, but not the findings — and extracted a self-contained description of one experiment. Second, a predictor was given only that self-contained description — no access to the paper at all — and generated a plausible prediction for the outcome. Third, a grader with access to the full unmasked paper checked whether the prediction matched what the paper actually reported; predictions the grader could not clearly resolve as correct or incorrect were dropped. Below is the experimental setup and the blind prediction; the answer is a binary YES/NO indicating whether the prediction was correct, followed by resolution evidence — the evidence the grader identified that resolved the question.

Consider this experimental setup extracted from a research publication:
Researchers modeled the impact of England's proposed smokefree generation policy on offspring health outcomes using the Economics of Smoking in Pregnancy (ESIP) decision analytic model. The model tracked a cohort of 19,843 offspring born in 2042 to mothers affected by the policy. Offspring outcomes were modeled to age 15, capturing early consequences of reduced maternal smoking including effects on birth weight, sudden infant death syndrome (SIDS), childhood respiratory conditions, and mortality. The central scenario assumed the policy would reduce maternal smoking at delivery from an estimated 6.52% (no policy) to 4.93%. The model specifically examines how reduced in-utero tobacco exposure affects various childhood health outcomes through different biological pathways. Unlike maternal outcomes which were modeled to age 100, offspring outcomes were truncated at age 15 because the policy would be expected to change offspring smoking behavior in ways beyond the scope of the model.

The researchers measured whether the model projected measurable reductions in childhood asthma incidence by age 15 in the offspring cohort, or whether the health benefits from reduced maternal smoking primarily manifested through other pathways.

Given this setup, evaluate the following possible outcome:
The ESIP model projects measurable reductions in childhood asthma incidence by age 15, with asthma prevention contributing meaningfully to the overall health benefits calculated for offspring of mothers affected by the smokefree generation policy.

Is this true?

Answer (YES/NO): YES